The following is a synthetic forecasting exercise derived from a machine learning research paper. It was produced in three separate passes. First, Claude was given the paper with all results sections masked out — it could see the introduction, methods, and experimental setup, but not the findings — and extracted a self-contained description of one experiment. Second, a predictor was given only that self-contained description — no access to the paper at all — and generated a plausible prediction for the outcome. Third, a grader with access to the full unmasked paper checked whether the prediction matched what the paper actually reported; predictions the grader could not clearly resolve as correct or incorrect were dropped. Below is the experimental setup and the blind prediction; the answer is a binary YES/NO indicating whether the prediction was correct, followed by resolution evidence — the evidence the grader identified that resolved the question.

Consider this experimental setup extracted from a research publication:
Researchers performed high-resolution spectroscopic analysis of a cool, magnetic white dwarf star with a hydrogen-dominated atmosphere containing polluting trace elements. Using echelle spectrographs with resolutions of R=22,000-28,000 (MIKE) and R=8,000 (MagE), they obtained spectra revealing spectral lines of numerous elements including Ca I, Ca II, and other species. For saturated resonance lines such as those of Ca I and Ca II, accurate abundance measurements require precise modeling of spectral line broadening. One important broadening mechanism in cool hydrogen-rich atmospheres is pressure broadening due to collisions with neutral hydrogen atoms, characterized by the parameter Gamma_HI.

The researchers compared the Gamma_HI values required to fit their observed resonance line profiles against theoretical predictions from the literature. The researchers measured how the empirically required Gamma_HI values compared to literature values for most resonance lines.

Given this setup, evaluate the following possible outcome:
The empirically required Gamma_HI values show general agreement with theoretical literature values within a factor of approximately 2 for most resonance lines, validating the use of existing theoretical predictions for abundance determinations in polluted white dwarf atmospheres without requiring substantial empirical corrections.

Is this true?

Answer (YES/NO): NO